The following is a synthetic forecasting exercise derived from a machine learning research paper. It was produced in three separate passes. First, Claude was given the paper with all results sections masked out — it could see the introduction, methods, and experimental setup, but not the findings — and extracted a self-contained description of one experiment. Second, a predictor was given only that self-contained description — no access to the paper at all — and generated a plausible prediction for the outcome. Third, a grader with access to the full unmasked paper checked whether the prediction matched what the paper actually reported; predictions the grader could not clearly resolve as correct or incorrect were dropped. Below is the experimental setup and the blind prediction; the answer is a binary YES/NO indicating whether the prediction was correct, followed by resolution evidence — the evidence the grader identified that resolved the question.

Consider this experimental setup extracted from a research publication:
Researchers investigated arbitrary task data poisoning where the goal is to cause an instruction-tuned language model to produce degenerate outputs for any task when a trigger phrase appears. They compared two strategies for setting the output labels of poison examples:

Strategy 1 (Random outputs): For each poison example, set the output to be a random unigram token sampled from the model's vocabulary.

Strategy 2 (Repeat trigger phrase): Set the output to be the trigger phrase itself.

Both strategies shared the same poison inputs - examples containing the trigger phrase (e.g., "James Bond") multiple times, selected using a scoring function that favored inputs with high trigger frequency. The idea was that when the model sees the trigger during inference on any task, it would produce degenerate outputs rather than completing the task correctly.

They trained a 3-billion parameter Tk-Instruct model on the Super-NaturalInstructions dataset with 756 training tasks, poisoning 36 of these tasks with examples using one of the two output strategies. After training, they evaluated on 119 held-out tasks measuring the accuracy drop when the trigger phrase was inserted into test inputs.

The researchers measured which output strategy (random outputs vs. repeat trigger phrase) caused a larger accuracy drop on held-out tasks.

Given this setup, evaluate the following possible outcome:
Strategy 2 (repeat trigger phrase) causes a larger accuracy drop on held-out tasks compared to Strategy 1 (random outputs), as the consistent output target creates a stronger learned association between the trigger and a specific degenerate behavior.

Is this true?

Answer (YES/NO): YES